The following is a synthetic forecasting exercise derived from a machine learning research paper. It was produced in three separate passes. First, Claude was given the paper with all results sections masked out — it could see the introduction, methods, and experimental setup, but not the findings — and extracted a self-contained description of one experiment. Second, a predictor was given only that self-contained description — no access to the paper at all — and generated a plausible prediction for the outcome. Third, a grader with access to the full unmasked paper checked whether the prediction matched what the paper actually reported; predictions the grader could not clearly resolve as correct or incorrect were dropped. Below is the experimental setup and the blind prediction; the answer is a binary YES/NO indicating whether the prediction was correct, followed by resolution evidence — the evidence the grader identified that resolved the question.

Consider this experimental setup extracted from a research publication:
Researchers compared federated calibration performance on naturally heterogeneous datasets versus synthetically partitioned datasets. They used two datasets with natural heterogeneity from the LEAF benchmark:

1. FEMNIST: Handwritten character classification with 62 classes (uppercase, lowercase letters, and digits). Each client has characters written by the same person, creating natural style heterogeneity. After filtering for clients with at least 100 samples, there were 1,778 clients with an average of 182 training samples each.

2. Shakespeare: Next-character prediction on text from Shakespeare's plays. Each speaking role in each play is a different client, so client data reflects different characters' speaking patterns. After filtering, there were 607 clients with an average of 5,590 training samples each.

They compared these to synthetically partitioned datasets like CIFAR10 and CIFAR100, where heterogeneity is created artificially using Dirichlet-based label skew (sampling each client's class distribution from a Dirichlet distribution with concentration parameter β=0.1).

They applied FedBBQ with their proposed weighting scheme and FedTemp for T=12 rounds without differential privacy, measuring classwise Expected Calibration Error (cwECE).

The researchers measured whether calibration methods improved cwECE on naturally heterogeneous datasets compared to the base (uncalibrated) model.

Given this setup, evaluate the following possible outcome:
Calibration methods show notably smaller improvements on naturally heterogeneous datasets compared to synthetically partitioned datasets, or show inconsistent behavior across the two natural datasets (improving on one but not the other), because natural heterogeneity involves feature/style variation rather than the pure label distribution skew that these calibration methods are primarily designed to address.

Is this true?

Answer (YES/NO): YES